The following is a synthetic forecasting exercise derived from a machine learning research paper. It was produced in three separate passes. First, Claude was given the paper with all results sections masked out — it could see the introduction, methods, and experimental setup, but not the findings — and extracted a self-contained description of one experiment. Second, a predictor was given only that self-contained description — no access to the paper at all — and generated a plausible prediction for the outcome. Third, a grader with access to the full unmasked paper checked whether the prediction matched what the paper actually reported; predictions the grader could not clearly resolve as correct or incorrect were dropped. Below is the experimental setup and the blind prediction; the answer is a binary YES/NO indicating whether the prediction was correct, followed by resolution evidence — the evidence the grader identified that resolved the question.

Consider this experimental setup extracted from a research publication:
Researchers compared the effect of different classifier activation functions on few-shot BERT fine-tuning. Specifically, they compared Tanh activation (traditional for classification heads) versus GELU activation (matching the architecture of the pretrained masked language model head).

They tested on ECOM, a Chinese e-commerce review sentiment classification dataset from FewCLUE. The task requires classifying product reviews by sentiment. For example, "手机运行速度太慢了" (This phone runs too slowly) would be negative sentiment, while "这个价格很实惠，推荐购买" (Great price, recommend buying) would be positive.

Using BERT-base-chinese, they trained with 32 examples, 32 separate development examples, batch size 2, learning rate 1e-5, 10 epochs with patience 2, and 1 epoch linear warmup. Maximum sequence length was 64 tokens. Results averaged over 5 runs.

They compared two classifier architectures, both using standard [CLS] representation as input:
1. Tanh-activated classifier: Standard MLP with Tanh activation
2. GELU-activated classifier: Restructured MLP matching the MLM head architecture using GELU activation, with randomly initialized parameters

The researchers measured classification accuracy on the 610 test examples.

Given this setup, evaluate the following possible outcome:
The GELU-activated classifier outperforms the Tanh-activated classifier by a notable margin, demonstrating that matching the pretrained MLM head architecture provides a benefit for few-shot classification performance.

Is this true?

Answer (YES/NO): NO